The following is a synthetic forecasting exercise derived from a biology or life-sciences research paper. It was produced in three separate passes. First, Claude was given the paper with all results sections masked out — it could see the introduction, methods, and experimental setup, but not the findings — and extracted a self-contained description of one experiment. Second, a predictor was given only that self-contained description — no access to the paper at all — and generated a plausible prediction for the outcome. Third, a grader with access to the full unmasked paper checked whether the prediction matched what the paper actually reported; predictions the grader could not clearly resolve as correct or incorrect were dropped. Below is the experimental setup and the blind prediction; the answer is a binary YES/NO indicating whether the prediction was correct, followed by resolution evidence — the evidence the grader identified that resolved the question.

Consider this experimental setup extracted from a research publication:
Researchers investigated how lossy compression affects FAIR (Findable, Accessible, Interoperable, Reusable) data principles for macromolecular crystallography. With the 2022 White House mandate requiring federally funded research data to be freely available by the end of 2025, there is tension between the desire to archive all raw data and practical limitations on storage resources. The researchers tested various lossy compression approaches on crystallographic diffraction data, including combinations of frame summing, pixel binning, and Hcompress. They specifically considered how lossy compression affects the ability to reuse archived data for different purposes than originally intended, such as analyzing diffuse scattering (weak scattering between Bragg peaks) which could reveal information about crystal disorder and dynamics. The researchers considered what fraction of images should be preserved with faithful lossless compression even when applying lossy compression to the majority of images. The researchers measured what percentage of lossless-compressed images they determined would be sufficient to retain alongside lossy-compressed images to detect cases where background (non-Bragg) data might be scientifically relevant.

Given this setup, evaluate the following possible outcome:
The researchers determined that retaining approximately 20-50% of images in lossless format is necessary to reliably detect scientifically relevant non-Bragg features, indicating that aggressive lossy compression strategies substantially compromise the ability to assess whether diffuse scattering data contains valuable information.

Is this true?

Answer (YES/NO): NO